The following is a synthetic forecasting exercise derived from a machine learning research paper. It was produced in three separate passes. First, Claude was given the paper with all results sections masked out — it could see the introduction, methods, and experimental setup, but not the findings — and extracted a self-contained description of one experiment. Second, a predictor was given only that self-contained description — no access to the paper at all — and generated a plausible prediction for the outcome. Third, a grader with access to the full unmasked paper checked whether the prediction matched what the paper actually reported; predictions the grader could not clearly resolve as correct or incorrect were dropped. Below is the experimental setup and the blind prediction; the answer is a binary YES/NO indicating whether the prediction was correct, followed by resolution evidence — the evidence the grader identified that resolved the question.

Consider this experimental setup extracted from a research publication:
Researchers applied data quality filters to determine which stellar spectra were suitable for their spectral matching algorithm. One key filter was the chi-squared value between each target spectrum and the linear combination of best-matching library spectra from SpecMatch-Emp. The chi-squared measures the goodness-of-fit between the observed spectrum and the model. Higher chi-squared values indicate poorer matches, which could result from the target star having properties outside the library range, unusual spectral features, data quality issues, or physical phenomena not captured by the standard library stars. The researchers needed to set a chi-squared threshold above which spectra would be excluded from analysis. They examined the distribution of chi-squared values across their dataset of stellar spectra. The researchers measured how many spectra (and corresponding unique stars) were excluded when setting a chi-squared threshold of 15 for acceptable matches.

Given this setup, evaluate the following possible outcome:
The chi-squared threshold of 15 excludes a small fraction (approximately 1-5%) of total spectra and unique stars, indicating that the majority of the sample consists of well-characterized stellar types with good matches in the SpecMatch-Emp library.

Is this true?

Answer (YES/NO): NO